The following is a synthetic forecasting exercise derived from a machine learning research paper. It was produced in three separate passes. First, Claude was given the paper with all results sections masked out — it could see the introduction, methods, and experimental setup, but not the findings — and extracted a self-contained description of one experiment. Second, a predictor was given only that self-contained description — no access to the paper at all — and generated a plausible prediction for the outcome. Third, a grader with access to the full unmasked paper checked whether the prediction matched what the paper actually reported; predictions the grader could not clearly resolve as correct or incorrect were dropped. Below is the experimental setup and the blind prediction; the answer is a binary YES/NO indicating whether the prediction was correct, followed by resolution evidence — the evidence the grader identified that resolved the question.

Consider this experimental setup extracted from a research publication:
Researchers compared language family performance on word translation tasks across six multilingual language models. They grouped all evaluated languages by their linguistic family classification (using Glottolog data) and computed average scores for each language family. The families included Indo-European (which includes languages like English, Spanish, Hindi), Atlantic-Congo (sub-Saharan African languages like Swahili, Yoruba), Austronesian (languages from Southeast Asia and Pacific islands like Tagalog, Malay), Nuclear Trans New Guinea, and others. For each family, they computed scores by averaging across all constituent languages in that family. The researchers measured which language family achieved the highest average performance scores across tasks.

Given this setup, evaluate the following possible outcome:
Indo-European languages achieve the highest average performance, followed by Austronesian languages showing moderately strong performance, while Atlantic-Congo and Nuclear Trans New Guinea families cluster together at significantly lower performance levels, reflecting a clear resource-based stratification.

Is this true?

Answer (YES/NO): NO